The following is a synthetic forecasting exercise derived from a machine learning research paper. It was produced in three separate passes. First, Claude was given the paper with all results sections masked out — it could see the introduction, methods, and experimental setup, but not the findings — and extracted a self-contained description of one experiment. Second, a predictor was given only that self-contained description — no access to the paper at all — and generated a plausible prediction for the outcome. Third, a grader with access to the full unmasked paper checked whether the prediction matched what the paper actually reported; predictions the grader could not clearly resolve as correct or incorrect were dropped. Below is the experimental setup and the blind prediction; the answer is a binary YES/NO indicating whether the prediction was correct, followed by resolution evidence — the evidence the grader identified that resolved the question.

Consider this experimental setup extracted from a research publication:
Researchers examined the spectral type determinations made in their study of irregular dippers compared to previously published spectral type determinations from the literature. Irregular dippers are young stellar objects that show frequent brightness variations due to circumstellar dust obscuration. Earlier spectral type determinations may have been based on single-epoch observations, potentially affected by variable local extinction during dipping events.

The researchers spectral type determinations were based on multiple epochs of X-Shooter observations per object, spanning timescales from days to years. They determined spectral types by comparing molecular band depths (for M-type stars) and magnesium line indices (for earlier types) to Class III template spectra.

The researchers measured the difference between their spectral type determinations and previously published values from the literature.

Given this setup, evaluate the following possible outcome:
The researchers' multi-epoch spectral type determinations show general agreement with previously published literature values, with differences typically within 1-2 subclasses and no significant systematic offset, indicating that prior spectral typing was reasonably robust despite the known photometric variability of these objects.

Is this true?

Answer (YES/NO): NO